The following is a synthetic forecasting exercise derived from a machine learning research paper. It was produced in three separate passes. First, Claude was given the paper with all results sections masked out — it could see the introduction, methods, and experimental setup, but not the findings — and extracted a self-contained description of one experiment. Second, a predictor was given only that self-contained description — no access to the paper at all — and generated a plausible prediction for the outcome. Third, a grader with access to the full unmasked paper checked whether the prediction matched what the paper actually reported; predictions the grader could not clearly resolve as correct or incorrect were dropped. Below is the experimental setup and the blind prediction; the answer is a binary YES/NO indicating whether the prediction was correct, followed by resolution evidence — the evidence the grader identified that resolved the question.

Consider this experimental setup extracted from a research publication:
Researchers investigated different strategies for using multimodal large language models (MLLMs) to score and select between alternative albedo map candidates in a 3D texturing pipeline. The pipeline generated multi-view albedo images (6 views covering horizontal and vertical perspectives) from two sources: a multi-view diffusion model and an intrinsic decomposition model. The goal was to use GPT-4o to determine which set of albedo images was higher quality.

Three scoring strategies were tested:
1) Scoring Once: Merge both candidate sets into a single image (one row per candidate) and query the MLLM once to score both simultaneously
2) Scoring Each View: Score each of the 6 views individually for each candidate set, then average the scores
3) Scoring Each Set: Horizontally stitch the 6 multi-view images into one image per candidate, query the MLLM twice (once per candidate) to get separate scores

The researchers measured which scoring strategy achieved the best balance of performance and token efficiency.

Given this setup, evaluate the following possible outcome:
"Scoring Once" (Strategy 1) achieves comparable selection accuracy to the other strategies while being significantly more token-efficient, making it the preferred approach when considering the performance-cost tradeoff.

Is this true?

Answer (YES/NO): NO